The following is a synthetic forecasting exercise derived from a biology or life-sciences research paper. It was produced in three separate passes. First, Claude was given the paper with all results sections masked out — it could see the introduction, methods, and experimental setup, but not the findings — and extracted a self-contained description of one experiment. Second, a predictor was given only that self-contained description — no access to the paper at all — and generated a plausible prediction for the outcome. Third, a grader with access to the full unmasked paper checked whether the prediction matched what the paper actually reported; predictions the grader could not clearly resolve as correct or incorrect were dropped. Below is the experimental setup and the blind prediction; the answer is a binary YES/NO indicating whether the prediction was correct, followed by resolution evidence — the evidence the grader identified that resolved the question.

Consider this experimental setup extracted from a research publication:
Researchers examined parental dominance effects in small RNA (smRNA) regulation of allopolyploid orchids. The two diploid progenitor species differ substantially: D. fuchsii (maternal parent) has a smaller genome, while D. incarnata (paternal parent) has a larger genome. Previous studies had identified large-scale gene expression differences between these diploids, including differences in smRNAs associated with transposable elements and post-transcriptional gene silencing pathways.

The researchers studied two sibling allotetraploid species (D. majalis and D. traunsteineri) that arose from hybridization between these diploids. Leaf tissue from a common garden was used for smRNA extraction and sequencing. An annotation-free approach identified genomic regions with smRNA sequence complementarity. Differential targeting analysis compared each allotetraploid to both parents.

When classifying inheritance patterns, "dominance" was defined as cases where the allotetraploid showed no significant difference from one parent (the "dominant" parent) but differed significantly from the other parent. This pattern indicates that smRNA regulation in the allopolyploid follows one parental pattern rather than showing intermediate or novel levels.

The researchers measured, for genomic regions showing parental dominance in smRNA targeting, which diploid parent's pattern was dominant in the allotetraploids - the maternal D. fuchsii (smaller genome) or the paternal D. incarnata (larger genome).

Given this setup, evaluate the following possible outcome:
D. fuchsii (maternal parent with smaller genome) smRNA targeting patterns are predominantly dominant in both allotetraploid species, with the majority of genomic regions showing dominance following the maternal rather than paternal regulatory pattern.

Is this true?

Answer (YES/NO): NO